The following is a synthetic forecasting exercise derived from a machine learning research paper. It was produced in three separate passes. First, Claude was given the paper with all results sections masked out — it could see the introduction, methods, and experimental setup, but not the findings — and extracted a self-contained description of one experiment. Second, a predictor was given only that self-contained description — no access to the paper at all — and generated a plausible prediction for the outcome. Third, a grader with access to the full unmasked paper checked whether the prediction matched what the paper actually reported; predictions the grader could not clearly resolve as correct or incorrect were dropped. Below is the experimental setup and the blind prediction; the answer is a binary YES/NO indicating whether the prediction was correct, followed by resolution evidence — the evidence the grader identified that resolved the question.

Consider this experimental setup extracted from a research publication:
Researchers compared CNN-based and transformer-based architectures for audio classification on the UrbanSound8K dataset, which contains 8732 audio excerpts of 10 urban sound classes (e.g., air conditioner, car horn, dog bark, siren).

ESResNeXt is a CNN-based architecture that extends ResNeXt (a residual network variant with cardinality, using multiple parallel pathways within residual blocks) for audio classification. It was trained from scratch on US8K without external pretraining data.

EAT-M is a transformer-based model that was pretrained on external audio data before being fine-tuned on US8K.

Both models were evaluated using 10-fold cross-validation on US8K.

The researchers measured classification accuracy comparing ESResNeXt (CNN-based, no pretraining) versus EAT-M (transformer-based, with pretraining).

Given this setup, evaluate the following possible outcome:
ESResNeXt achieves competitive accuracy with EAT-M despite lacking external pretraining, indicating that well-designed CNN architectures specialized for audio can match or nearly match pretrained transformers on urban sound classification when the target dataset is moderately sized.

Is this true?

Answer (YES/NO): YES